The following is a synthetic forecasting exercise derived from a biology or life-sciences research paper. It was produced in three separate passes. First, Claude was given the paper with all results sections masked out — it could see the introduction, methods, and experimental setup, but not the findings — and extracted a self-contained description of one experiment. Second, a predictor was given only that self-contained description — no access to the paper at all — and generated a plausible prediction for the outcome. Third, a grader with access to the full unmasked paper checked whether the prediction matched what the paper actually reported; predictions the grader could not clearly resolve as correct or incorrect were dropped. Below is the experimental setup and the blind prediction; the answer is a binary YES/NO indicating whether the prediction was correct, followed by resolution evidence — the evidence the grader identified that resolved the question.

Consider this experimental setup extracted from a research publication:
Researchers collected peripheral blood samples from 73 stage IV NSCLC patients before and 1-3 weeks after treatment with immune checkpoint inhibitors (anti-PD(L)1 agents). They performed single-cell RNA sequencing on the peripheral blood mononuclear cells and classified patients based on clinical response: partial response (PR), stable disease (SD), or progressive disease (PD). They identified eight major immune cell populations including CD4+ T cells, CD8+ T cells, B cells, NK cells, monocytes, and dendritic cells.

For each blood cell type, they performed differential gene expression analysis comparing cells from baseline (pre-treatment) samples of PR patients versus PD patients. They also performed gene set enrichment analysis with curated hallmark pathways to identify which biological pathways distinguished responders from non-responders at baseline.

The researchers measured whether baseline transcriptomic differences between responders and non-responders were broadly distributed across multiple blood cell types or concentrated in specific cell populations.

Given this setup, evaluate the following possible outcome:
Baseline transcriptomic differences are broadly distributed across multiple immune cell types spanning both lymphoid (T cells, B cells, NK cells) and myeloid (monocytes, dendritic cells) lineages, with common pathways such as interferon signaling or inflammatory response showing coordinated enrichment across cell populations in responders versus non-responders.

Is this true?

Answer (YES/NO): NO